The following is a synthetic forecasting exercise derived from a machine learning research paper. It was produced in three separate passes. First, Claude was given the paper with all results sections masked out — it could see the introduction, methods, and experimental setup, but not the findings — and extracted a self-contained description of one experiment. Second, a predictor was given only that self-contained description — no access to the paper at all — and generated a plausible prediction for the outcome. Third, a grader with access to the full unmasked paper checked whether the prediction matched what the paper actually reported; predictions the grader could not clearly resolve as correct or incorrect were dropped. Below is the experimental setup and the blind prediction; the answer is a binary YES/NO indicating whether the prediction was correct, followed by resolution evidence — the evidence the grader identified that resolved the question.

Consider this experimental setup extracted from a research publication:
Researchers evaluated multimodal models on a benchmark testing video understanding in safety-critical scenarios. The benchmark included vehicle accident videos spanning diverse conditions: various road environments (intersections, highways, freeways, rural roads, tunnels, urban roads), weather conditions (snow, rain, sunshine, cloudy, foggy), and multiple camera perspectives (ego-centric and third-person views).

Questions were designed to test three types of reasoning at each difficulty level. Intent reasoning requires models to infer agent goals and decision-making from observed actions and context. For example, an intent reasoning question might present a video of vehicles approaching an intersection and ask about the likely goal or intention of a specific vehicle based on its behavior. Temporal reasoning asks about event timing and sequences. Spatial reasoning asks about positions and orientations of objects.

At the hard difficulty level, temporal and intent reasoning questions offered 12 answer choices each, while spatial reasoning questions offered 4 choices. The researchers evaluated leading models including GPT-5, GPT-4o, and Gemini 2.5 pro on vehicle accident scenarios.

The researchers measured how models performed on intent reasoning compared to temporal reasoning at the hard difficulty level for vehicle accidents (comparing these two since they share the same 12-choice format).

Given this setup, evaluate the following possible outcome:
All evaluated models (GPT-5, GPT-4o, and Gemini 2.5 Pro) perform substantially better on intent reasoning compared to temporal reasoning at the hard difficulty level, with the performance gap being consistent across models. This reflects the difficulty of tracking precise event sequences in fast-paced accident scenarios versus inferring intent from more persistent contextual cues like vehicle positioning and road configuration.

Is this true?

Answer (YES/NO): NO